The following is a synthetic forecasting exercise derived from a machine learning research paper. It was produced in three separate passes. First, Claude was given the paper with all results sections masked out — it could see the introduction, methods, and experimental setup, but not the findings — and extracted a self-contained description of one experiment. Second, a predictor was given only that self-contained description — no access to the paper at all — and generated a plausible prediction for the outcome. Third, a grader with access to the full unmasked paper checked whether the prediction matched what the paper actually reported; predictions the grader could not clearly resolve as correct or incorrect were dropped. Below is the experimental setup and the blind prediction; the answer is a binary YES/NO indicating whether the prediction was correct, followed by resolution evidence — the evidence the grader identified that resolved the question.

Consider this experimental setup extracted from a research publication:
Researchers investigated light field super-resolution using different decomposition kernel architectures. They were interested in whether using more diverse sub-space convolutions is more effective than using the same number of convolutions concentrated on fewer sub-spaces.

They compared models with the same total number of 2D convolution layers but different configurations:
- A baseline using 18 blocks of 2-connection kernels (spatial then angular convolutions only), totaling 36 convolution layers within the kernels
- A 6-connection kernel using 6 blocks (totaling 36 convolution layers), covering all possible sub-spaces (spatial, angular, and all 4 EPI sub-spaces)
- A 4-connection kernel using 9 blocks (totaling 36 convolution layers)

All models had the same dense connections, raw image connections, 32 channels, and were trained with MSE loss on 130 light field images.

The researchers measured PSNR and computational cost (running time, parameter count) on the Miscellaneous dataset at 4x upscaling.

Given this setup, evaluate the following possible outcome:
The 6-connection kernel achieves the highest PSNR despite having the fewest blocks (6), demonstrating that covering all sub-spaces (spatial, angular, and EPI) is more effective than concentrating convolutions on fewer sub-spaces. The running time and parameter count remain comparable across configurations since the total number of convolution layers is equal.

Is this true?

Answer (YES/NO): NO